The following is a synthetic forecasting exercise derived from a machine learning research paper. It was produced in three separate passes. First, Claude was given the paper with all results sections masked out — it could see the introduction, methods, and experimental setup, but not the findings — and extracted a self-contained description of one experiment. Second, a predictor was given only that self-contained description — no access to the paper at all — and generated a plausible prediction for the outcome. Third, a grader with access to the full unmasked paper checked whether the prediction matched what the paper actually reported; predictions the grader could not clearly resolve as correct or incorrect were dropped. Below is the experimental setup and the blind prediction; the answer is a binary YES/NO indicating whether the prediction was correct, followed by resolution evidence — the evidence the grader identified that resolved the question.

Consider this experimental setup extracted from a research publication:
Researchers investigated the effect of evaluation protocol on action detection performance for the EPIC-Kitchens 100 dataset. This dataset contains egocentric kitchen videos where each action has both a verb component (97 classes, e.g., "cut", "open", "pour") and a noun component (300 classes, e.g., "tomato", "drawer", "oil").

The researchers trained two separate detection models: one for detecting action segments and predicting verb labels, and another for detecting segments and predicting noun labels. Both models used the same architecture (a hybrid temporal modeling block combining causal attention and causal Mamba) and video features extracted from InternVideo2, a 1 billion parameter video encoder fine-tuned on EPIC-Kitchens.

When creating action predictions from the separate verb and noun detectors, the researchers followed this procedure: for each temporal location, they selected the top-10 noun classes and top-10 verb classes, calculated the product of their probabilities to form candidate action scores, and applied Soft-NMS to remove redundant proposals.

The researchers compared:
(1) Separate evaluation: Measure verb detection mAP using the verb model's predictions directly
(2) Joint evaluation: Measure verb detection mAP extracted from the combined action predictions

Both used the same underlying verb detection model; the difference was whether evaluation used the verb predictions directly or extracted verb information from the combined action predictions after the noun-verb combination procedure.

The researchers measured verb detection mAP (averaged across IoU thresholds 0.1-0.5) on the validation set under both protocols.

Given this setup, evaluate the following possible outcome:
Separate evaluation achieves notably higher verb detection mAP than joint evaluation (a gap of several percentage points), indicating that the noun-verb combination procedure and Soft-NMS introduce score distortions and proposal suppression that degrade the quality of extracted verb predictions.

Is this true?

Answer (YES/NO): YES